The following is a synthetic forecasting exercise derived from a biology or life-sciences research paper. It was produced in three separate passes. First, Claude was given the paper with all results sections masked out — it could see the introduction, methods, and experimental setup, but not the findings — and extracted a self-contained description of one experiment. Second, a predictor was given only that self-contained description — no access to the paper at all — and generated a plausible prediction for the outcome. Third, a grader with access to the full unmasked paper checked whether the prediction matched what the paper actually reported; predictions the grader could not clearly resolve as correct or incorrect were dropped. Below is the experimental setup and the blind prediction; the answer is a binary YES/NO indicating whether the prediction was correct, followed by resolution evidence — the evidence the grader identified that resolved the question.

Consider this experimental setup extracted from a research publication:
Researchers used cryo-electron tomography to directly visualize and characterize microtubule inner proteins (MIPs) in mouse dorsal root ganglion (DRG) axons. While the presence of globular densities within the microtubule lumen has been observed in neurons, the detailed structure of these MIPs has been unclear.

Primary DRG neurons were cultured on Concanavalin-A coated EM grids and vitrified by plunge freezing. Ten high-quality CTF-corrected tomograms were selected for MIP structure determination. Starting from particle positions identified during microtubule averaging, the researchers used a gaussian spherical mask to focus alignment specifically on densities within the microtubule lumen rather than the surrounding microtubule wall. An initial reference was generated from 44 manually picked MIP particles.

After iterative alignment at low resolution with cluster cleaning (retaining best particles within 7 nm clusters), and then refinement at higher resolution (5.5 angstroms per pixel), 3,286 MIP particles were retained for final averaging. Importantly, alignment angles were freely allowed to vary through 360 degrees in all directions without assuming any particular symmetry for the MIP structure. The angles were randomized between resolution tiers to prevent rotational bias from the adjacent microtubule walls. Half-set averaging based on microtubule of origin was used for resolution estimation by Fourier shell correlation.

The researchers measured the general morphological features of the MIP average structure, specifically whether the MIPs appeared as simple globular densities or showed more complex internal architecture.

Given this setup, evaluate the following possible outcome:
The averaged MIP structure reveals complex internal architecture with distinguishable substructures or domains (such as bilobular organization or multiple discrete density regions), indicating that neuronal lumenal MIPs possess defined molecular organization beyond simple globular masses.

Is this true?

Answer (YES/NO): YES